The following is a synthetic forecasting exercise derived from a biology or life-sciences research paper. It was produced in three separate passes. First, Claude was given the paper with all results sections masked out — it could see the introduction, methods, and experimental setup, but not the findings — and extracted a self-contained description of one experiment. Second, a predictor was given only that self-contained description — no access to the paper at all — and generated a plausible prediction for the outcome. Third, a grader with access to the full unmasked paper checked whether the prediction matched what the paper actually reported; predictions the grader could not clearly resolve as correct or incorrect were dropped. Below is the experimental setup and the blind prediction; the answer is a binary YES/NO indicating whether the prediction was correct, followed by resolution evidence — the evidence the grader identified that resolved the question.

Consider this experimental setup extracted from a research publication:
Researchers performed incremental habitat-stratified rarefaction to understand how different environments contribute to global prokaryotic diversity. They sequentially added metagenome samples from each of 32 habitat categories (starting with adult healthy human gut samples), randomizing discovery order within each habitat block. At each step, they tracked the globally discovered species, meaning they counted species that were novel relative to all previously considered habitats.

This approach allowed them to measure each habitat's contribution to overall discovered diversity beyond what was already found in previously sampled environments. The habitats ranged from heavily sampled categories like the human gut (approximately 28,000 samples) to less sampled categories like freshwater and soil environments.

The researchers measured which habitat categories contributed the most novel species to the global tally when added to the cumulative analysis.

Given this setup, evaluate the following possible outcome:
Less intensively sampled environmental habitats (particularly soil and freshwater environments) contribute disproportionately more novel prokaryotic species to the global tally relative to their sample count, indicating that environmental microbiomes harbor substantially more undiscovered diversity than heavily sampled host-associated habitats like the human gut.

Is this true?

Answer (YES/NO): YES